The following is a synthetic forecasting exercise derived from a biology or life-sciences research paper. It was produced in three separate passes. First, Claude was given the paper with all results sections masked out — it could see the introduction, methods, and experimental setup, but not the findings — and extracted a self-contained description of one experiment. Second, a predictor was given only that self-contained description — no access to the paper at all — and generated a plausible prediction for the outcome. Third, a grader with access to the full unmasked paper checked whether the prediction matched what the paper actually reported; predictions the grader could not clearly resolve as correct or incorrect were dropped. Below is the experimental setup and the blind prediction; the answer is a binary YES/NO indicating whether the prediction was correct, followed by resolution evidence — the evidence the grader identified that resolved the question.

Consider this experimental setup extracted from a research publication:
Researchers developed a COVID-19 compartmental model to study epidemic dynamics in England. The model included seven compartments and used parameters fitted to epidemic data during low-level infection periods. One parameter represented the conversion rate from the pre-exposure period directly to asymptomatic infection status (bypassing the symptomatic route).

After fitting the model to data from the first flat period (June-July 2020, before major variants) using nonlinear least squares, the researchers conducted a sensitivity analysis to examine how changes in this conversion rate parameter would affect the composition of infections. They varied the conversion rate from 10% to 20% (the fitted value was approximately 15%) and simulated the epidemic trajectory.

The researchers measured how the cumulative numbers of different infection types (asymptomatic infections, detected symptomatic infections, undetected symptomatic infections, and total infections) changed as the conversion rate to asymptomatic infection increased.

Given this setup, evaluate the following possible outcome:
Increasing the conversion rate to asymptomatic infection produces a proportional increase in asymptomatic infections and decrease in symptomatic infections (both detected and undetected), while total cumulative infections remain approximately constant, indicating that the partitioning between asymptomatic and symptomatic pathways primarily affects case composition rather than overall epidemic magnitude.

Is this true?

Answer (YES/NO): NO